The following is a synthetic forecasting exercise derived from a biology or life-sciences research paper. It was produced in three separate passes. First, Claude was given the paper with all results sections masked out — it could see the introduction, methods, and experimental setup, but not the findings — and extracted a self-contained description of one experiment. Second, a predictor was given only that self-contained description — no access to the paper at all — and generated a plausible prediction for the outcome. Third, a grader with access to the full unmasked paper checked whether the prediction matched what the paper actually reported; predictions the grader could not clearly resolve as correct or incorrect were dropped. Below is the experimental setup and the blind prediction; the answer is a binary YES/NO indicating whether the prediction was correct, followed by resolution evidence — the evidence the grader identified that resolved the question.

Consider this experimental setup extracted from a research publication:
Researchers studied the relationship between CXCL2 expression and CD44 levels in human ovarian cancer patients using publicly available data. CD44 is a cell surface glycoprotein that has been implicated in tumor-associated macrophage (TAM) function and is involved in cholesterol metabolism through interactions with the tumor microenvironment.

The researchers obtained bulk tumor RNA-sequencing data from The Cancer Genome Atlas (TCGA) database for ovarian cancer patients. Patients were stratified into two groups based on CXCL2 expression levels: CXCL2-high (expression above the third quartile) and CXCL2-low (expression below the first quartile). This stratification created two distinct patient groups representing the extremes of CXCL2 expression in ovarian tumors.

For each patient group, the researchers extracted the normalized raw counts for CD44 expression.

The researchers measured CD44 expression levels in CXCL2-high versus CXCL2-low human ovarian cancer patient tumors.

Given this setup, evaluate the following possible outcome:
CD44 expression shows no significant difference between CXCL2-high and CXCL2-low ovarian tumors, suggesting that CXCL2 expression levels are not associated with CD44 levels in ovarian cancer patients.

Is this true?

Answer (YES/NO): NO